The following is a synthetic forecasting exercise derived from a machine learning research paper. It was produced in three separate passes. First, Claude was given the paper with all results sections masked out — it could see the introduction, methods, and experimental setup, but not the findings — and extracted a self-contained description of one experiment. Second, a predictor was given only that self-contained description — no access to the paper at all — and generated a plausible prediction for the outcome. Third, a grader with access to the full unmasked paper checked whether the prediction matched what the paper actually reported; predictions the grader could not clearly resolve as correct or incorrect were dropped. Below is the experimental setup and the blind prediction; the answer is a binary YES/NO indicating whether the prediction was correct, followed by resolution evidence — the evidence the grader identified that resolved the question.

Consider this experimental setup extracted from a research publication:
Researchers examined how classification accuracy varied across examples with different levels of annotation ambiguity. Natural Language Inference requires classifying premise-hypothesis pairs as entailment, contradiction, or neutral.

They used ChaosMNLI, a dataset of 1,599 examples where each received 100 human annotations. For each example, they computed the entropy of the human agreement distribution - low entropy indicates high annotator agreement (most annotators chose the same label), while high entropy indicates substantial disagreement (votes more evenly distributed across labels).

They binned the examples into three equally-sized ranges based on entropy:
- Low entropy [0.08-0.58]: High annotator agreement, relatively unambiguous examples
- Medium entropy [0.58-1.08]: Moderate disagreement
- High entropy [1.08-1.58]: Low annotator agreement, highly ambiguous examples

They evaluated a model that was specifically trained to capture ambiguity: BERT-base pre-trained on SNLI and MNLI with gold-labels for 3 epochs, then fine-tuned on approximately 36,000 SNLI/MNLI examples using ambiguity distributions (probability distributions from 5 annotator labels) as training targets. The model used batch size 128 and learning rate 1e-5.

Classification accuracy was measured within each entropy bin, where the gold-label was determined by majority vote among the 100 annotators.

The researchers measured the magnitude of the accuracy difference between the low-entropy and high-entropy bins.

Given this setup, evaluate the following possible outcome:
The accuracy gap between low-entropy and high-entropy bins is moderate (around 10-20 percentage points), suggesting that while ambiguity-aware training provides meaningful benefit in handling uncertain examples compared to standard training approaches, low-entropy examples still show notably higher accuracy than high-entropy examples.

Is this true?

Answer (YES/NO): YES